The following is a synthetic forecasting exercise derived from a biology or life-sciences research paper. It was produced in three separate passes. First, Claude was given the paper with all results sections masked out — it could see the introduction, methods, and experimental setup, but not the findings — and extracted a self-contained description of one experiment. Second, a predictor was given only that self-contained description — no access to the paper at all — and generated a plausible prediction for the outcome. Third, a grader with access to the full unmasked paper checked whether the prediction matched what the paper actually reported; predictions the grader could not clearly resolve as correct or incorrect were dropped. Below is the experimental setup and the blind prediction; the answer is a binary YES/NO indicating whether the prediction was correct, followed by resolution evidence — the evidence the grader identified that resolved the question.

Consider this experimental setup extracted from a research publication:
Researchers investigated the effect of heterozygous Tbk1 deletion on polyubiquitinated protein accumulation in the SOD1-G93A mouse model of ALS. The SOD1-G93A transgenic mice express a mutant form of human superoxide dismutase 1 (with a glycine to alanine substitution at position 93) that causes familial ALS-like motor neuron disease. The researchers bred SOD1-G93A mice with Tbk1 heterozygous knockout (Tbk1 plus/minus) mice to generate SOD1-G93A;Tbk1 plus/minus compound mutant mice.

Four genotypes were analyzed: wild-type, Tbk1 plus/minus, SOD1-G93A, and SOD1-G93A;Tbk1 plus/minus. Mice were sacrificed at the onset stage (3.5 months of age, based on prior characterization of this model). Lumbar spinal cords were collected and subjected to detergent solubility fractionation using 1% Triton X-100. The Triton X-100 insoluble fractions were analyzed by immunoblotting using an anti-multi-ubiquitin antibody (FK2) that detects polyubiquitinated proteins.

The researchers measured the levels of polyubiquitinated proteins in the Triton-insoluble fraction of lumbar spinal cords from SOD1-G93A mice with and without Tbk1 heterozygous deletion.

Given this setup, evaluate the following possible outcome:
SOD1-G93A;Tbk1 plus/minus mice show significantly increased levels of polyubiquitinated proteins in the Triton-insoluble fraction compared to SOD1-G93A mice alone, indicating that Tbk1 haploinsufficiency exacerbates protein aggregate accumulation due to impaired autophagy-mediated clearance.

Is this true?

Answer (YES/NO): NO